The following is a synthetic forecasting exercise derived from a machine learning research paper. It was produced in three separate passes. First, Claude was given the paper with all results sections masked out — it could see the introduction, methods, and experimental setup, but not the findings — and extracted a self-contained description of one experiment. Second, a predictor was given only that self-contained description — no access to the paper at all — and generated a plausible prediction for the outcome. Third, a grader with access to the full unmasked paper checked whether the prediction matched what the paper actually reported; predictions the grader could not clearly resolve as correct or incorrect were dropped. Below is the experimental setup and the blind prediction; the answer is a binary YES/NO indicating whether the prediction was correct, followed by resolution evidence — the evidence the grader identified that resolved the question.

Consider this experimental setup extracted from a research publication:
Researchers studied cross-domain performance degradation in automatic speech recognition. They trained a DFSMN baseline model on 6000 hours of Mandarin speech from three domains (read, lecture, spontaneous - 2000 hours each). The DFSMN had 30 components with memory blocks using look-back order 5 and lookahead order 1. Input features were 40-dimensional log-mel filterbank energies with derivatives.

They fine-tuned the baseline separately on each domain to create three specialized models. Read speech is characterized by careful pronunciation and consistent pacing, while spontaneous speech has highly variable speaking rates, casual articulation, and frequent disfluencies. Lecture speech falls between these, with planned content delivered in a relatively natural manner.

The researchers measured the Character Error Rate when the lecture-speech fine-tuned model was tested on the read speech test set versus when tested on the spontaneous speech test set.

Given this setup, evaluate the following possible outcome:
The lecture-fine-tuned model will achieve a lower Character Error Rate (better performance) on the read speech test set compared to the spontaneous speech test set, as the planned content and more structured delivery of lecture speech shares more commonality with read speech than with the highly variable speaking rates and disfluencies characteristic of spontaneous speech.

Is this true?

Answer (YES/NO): YES